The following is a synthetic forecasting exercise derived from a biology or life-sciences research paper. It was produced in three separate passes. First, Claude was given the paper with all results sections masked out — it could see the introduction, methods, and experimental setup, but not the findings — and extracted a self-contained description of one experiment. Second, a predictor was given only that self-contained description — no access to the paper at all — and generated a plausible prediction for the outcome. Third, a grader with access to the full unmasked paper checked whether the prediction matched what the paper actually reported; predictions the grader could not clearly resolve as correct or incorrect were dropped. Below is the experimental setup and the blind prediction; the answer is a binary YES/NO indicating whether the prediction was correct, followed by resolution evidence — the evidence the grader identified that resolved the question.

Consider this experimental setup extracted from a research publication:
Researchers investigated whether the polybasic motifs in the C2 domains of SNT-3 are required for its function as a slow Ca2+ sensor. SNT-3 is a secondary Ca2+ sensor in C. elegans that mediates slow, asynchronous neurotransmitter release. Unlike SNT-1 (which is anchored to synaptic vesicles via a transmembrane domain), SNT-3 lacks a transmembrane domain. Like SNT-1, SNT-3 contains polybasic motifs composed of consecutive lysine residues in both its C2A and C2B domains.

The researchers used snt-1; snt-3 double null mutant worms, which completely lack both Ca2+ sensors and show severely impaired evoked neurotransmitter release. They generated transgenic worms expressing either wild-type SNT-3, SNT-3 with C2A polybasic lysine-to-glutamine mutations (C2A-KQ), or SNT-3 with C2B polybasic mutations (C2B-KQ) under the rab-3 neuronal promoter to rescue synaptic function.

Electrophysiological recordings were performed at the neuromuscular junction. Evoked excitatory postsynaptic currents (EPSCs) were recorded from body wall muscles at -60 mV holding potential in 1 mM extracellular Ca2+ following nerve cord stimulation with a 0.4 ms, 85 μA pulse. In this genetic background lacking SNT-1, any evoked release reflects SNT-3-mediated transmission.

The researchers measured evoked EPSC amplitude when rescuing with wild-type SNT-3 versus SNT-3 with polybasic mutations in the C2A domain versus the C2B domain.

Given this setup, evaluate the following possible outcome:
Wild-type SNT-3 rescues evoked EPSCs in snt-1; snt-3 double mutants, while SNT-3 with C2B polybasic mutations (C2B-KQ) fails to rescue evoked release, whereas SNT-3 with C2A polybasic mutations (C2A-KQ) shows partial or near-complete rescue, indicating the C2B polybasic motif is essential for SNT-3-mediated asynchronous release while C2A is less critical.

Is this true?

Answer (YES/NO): NO